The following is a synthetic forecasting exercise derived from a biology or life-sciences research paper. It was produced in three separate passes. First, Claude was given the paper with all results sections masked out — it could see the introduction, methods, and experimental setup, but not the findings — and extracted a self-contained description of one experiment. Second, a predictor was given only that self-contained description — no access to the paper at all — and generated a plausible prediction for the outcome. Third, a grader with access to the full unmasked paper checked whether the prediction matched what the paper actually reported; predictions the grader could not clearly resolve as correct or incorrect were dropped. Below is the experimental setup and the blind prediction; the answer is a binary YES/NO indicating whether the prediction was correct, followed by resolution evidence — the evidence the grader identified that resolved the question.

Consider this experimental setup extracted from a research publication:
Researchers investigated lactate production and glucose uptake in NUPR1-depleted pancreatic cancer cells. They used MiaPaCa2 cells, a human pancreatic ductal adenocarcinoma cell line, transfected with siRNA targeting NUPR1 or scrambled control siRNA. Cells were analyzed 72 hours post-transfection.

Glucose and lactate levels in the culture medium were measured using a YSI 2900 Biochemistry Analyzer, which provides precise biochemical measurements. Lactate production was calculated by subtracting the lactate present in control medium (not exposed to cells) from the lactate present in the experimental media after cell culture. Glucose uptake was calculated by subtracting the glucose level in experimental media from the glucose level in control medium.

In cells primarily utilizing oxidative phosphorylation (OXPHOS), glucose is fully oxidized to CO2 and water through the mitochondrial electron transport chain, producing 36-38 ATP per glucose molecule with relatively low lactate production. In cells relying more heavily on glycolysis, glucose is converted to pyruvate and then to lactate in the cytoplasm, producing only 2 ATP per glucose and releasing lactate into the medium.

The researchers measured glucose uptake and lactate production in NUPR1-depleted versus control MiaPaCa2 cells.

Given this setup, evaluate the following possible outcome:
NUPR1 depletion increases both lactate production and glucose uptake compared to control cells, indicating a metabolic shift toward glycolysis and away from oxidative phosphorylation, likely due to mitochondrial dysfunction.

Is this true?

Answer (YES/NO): YES